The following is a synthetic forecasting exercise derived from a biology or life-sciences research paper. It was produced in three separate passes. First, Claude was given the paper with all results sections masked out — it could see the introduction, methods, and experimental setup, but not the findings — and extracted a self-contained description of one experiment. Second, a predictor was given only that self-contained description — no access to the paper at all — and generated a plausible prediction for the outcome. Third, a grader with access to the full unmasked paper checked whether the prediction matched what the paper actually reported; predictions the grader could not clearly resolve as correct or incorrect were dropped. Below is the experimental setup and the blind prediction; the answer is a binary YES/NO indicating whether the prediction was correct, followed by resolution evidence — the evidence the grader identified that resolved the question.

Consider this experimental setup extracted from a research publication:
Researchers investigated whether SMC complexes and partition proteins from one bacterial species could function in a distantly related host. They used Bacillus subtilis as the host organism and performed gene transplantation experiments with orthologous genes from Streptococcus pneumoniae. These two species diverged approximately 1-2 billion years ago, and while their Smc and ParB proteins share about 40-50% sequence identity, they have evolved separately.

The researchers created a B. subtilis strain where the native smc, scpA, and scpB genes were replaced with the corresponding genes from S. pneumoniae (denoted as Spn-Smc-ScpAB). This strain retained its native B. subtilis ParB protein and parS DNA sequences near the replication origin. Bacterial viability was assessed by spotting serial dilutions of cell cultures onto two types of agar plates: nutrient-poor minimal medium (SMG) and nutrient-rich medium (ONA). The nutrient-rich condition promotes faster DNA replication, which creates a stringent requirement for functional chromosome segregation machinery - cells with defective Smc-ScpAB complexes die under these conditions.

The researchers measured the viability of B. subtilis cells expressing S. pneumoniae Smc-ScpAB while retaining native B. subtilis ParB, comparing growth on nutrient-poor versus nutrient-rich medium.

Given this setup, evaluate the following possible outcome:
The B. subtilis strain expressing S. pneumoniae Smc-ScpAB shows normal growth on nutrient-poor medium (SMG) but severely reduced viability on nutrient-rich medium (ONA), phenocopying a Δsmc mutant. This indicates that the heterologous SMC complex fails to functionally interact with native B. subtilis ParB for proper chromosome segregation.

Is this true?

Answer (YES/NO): YES